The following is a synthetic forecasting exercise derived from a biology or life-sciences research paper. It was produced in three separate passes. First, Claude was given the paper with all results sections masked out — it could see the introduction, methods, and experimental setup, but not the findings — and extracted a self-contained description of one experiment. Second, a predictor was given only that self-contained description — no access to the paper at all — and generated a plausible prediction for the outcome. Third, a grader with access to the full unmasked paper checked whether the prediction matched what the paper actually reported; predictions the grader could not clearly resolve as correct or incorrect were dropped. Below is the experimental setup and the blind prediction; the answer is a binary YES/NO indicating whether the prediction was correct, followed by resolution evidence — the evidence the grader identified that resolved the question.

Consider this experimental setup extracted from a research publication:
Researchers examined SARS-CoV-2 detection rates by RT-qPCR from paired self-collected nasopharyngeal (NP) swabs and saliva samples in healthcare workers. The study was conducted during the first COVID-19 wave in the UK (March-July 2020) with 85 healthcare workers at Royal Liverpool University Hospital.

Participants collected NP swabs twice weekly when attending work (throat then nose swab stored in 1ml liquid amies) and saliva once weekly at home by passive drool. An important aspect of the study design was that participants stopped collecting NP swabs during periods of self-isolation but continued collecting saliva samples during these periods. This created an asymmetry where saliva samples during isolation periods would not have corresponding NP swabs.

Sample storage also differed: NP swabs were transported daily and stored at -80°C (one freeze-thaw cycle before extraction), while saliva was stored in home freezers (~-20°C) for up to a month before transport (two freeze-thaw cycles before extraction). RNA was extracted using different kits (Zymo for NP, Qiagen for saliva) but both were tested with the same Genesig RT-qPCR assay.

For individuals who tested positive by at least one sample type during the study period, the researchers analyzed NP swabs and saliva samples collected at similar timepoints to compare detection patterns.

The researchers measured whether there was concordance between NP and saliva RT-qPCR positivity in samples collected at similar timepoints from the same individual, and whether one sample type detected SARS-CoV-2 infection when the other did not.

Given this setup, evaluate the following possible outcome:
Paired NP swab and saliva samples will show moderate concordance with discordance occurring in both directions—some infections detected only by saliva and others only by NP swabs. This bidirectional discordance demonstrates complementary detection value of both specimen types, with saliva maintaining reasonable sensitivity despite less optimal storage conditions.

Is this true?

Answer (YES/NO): NO